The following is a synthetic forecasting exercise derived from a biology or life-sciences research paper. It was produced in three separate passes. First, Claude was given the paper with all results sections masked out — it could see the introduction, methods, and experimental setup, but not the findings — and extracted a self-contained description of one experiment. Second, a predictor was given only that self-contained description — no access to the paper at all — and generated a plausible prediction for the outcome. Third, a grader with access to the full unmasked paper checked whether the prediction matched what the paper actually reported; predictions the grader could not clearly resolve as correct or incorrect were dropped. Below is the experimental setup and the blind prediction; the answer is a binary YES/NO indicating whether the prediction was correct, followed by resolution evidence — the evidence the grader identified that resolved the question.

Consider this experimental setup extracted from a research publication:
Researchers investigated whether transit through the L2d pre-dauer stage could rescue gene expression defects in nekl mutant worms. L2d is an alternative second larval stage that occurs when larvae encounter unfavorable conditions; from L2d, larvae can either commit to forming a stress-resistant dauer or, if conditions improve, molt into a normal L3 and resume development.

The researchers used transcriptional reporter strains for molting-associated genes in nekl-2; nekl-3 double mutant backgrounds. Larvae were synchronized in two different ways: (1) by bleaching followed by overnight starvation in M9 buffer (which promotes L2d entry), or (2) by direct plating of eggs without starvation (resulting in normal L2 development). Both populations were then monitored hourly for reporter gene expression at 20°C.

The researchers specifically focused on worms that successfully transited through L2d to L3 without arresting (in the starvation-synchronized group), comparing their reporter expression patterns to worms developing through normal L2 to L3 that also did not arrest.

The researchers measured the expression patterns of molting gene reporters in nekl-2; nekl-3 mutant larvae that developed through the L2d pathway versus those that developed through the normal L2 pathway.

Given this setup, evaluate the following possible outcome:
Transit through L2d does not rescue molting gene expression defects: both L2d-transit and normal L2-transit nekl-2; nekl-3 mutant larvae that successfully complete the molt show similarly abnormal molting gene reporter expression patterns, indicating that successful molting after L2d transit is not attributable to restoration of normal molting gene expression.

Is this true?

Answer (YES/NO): NO